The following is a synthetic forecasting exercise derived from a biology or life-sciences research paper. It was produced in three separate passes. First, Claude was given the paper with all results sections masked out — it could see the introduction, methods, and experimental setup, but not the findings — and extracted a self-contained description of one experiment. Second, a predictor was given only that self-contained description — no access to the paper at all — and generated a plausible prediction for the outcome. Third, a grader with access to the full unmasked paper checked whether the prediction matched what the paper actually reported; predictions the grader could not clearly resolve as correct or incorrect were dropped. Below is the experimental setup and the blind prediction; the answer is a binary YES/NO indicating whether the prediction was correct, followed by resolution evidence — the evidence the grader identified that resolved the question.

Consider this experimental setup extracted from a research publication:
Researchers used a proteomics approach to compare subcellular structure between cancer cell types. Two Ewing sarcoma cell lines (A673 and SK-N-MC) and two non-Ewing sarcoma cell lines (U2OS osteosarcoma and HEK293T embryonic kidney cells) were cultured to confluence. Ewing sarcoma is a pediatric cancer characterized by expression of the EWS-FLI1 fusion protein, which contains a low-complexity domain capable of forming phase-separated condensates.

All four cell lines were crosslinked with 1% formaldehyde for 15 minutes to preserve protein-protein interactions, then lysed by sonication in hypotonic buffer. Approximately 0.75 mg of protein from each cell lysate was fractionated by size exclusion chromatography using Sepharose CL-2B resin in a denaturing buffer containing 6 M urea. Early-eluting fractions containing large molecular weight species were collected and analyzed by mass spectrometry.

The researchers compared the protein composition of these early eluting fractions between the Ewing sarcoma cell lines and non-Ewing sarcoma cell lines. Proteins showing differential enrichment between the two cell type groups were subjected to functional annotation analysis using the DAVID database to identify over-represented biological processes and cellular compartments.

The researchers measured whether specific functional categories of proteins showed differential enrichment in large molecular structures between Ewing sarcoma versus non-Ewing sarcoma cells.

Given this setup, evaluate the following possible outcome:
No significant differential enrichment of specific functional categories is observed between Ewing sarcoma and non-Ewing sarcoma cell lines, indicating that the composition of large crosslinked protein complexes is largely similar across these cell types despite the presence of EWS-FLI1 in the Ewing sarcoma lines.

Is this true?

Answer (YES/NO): NO